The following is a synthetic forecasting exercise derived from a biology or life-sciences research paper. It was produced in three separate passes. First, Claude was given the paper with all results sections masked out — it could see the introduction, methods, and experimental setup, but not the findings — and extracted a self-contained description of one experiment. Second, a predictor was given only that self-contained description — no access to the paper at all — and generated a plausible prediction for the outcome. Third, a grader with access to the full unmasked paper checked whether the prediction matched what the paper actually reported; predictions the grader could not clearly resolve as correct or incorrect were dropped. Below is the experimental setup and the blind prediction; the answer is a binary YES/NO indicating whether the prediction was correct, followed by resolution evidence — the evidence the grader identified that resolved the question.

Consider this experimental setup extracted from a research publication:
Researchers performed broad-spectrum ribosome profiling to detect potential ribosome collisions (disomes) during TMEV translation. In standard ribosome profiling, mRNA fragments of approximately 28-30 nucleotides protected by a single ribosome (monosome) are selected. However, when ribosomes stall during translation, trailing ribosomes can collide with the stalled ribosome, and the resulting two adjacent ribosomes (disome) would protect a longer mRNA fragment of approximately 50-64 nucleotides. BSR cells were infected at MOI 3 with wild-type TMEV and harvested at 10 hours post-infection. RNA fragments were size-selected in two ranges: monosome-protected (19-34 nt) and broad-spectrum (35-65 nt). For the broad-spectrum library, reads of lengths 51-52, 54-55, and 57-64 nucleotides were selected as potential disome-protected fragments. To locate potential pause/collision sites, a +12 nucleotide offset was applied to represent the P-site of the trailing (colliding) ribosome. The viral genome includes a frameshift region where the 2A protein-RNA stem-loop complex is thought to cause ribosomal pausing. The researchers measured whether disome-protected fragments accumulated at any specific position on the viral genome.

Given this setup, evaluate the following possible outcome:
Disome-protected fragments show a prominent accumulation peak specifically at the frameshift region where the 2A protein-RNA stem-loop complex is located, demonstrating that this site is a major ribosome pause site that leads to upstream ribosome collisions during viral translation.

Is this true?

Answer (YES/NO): YES